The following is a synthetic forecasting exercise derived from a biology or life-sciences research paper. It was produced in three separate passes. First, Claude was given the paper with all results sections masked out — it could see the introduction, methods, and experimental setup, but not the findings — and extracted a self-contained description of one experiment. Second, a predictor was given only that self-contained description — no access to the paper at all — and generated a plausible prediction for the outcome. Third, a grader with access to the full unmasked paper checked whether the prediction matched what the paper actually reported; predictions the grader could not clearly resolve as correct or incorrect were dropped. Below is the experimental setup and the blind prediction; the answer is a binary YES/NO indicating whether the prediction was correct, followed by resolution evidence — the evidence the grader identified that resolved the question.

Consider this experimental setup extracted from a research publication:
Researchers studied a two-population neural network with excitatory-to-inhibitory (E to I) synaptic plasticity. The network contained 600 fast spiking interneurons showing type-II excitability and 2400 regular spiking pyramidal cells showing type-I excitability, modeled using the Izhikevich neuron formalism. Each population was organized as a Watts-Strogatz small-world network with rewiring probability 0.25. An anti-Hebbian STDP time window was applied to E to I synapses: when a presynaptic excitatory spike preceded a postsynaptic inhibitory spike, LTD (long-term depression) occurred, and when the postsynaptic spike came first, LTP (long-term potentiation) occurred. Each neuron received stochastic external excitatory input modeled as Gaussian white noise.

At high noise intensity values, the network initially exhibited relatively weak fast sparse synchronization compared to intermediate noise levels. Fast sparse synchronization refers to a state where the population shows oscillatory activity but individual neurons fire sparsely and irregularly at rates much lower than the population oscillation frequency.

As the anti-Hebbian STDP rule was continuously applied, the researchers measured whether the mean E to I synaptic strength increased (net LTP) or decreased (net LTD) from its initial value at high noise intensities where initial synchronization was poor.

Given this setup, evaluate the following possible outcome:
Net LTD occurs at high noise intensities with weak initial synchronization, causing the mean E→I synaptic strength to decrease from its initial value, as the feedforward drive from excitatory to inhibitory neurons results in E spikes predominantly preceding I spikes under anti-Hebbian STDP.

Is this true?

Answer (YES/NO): NO